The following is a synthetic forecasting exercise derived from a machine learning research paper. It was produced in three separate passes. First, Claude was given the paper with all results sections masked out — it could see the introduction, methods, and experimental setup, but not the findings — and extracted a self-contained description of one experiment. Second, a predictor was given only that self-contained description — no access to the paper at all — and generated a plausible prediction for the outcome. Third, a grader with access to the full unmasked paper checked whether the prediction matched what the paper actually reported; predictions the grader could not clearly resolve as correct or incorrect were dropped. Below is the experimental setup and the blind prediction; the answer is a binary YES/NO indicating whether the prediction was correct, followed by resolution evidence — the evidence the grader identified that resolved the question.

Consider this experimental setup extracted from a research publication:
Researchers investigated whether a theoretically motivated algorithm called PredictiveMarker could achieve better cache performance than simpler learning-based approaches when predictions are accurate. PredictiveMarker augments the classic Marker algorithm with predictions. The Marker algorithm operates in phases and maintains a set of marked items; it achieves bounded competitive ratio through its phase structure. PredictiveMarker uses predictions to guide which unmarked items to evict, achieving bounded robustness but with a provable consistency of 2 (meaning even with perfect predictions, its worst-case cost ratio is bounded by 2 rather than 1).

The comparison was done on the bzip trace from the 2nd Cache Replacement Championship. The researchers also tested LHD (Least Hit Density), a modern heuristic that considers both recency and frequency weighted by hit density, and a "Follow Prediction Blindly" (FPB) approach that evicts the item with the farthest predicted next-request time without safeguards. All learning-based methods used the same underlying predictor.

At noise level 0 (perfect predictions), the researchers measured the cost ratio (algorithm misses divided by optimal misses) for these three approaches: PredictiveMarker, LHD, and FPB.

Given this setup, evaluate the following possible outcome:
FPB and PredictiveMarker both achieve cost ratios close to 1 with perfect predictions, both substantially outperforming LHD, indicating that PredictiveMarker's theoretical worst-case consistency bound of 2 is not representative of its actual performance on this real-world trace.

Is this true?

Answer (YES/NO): NO